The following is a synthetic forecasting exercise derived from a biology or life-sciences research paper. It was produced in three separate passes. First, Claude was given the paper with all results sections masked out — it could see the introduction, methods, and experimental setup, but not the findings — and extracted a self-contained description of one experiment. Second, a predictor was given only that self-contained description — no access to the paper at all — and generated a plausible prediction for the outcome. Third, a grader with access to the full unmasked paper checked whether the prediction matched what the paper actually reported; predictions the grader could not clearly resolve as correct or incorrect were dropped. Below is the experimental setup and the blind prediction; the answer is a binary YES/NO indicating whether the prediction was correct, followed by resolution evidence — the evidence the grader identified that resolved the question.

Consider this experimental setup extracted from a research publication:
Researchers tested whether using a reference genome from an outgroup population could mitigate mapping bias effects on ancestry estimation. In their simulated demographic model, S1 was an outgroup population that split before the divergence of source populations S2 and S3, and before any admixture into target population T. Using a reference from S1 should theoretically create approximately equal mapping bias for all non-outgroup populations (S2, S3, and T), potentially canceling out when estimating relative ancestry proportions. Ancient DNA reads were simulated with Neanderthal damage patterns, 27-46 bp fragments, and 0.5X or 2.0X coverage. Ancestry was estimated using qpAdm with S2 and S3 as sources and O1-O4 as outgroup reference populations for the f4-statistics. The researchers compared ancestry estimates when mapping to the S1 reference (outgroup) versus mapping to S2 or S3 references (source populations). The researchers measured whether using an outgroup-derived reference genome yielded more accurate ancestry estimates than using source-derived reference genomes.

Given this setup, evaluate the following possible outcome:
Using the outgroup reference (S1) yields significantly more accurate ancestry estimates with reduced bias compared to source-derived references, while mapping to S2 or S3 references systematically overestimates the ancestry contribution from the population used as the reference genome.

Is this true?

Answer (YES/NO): YES